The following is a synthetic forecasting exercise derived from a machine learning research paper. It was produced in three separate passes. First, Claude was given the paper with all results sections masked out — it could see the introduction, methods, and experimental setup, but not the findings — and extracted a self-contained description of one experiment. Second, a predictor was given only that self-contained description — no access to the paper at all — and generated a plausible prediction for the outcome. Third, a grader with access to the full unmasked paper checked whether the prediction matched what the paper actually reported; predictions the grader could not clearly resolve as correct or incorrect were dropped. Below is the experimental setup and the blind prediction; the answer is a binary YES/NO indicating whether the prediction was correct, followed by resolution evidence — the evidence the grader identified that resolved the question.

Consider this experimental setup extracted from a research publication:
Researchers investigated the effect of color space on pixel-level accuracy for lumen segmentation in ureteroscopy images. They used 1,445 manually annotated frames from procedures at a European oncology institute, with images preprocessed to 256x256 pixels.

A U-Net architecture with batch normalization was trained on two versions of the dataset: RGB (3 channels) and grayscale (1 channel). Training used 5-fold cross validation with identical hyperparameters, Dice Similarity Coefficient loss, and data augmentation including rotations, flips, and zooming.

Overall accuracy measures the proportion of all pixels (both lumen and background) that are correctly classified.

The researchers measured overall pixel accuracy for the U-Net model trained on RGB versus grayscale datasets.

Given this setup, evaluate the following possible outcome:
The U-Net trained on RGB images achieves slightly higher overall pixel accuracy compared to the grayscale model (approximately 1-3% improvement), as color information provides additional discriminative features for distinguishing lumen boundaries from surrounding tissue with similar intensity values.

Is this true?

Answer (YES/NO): NO